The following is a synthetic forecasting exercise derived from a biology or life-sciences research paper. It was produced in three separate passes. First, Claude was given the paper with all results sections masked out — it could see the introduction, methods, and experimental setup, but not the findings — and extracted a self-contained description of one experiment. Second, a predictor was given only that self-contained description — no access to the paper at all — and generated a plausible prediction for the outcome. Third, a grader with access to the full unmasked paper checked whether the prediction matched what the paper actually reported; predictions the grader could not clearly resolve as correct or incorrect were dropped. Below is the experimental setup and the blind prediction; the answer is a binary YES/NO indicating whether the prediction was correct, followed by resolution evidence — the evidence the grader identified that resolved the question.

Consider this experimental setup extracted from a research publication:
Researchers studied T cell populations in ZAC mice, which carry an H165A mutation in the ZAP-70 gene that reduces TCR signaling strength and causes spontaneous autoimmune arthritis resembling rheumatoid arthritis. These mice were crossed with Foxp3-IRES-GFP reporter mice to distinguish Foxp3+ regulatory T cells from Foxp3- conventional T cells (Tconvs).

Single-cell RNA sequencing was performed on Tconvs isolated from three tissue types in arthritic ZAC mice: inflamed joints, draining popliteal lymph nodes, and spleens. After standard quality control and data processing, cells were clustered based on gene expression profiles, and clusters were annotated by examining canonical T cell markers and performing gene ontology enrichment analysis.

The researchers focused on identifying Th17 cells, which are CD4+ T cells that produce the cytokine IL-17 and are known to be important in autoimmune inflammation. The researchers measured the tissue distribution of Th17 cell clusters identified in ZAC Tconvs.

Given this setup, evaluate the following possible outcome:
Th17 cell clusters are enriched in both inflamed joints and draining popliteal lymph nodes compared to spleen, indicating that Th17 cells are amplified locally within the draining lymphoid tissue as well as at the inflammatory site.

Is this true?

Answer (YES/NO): NO